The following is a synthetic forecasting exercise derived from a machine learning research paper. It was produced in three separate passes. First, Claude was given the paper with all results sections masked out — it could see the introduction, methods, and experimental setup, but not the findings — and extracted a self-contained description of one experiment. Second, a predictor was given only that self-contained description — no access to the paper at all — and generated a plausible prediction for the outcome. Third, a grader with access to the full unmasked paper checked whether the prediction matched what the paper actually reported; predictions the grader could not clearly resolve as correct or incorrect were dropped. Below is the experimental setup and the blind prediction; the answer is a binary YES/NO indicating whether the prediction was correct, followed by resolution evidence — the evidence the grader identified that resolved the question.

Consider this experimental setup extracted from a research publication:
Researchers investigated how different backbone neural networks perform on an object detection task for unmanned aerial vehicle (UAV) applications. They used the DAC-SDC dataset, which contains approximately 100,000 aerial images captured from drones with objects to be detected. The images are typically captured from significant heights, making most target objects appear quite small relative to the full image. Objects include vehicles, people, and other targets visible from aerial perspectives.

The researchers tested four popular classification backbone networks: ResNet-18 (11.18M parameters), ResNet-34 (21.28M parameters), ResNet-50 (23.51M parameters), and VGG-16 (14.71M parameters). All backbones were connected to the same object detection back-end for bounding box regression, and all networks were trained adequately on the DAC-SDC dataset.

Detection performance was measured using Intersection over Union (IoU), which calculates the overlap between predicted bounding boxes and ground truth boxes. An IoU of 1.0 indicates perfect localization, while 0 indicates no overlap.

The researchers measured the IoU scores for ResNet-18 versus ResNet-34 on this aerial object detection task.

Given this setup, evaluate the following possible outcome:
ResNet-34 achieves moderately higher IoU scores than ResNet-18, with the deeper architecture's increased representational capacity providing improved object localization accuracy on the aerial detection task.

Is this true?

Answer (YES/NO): NO